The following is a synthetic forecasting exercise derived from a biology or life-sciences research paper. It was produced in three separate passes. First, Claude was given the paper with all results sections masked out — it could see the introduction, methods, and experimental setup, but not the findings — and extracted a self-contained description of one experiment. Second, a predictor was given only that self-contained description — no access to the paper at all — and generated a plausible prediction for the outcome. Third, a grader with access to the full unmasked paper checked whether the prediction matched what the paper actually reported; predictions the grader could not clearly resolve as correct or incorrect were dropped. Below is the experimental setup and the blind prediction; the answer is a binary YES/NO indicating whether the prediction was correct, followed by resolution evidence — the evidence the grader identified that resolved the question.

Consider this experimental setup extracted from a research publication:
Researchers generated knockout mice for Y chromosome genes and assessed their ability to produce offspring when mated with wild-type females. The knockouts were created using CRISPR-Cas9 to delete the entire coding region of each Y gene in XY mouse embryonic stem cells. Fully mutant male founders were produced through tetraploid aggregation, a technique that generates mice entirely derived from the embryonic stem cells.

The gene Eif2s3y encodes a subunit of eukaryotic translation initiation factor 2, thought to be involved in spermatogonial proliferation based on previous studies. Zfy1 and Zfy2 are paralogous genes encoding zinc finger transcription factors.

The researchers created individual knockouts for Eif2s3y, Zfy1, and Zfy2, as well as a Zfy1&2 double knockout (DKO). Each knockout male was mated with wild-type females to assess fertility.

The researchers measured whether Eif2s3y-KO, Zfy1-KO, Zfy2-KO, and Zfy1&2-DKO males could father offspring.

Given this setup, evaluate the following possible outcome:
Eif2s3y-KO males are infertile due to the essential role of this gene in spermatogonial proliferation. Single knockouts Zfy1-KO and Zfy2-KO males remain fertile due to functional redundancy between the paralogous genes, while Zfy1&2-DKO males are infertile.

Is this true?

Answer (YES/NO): YES